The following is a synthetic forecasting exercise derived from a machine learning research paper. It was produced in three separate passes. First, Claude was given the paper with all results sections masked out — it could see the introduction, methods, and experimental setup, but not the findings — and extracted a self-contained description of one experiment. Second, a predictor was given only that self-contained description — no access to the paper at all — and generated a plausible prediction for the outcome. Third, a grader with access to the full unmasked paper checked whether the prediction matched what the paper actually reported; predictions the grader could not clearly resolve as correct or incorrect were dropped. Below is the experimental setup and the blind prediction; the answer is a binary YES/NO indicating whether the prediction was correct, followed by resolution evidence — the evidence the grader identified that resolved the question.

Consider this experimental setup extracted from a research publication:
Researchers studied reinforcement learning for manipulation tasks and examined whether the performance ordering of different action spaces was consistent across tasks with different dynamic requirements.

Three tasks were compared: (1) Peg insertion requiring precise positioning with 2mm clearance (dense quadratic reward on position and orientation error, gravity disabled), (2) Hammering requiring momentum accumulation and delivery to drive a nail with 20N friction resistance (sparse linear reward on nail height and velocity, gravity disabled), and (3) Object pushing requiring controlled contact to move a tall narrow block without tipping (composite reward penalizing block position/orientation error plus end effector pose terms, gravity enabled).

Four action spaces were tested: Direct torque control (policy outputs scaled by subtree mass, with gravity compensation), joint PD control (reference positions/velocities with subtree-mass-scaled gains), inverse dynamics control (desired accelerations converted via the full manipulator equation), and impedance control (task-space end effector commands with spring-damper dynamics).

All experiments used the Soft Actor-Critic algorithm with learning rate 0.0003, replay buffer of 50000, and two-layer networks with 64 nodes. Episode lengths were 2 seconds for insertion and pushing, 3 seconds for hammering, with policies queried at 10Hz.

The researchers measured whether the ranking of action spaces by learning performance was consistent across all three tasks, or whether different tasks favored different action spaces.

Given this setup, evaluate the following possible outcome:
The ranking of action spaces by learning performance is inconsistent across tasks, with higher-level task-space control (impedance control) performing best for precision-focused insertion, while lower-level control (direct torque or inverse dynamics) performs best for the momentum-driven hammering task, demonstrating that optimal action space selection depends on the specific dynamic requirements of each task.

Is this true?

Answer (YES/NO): NO